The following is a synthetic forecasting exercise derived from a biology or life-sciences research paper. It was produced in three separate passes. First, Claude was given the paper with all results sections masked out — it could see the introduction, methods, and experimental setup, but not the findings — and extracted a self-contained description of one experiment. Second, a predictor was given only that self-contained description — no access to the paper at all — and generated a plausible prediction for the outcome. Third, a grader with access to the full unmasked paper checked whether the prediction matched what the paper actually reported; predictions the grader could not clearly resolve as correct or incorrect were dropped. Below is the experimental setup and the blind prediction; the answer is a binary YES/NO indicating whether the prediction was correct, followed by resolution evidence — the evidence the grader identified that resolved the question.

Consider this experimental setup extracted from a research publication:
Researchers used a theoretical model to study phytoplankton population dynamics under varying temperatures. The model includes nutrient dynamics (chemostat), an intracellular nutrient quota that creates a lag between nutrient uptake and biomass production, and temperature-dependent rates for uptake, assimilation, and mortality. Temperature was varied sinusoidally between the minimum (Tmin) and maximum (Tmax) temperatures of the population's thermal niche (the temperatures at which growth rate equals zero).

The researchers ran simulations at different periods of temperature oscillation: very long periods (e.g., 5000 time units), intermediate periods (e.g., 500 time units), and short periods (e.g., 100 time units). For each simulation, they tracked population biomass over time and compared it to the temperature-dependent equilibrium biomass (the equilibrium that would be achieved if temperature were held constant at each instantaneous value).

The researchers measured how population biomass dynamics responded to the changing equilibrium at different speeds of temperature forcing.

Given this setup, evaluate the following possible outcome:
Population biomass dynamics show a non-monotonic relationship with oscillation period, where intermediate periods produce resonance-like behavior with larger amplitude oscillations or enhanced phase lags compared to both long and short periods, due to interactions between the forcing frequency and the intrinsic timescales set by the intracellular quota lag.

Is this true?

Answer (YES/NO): NO